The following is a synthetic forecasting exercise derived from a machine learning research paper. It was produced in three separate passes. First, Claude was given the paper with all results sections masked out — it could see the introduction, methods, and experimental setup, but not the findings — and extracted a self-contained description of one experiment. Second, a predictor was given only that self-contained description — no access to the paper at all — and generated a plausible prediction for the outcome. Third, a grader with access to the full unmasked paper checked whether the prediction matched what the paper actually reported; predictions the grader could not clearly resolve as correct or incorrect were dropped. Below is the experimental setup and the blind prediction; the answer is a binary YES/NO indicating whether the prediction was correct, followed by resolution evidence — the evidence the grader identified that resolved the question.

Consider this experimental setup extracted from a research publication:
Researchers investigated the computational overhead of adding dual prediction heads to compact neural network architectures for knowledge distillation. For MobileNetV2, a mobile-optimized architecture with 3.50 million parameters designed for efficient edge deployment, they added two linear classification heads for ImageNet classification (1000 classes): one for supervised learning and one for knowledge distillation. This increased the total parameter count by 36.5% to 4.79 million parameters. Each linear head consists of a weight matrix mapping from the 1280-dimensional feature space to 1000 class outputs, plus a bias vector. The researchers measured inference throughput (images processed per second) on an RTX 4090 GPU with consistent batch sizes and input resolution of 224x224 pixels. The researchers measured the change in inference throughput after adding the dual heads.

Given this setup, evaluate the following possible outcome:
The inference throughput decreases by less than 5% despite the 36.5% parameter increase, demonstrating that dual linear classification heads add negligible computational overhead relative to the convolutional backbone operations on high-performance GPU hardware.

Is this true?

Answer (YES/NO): YES